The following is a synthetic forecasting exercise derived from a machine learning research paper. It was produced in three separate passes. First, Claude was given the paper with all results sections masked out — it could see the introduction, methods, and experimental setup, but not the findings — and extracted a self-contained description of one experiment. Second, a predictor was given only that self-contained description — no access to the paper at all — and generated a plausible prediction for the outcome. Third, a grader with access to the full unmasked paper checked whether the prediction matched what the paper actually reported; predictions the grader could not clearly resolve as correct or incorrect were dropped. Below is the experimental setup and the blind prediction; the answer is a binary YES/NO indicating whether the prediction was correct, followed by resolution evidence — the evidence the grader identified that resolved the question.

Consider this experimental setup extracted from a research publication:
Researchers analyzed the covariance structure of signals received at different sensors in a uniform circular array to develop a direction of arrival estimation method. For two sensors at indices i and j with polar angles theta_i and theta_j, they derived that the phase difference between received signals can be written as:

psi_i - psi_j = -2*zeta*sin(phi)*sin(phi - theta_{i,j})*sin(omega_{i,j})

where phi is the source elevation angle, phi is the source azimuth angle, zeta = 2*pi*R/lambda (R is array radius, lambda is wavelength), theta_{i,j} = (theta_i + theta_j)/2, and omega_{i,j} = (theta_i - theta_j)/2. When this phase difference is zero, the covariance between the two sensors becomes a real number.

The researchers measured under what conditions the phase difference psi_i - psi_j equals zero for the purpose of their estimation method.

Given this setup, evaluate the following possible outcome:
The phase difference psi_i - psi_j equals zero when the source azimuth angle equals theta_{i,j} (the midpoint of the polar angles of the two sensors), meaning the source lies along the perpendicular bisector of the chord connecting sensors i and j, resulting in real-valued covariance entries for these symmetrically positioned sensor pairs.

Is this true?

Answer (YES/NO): NO